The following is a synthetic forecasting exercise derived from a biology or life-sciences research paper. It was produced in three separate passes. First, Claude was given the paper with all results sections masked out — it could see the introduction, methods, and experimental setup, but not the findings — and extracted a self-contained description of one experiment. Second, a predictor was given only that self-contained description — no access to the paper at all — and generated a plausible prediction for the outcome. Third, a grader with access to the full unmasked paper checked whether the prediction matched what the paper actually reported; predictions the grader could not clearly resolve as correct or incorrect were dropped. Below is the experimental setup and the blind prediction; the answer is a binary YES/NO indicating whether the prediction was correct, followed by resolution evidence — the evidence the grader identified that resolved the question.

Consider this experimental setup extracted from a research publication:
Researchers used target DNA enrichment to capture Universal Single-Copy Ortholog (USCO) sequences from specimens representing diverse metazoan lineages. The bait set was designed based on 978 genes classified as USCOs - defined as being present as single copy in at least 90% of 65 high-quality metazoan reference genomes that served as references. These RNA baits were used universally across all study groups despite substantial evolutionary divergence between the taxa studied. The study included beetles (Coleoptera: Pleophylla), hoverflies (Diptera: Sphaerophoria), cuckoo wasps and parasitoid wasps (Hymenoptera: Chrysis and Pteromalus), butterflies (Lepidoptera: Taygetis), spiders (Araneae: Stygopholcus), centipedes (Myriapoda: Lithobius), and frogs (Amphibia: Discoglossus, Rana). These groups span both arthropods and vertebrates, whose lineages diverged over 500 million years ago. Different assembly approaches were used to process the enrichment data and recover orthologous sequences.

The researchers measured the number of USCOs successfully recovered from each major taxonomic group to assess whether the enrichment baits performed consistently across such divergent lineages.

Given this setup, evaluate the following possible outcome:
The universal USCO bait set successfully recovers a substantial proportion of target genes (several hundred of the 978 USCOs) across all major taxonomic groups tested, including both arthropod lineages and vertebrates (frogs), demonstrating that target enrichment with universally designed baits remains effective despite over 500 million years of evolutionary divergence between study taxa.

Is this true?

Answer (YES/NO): YES